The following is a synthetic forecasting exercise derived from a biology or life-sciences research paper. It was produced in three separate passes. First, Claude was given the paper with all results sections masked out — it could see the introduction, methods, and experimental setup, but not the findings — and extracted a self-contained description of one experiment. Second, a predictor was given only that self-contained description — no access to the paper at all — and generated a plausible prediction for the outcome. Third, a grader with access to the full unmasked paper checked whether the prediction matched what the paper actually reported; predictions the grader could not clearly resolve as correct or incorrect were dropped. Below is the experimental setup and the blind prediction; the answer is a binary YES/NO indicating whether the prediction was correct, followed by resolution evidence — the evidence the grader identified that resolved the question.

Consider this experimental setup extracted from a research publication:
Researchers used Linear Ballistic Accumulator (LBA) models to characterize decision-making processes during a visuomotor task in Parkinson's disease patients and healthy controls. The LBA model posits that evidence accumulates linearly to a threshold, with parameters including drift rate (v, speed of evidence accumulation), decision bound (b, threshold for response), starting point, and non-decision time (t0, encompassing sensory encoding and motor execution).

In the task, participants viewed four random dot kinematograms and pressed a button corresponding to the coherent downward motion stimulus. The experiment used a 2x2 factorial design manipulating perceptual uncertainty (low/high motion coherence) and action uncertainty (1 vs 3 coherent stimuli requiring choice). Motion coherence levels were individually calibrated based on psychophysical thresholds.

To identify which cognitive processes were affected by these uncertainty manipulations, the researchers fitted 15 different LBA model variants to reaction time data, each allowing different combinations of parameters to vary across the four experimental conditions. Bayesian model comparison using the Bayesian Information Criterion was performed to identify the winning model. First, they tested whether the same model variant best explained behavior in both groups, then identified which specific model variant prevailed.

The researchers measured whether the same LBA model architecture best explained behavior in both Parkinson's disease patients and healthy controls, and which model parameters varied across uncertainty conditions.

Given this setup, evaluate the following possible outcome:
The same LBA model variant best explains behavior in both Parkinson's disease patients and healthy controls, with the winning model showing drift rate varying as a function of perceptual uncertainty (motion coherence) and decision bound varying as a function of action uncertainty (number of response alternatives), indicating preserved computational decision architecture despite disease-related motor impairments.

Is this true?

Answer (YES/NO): NO